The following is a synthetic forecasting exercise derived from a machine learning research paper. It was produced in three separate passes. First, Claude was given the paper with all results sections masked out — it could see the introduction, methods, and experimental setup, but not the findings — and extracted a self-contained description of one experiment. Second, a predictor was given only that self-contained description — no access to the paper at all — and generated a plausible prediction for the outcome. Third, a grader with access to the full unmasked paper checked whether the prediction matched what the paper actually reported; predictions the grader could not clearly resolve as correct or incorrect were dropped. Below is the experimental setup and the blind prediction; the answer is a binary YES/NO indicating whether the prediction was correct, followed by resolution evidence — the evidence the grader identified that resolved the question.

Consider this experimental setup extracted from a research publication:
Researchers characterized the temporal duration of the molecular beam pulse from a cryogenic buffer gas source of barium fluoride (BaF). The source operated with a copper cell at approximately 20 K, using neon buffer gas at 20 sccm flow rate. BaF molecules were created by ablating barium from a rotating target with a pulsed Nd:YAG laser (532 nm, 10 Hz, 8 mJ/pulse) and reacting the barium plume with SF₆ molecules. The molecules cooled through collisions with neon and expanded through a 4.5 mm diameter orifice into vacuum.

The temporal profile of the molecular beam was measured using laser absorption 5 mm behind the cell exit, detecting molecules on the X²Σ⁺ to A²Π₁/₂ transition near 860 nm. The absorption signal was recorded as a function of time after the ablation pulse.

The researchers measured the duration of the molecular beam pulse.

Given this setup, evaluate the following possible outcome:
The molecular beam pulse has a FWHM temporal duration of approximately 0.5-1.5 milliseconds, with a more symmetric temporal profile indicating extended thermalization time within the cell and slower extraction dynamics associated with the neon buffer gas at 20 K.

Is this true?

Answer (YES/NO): YES